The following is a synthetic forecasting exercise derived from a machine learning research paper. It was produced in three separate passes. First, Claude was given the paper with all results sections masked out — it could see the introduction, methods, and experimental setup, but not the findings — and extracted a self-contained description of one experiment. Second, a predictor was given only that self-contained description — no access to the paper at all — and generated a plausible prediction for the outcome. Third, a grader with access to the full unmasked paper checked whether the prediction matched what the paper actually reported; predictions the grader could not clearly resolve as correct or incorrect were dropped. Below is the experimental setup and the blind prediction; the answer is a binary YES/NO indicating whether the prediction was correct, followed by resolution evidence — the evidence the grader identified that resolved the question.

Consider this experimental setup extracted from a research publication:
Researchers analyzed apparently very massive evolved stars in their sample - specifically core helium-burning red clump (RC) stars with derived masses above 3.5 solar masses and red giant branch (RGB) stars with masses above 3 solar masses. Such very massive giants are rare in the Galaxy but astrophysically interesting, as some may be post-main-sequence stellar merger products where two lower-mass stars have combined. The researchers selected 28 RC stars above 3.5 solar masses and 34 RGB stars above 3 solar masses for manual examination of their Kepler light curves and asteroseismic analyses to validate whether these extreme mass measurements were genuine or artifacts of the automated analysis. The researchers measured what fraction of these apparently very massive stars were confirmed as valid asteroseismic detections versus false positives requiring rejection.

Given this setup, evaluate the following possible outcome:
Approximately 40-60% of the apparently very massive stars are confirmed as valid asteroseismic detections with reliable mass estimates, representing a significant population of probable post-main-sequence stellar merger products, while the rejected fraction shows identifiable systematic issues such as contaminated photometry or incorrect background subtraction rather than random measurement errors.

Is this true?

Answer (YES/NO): YES